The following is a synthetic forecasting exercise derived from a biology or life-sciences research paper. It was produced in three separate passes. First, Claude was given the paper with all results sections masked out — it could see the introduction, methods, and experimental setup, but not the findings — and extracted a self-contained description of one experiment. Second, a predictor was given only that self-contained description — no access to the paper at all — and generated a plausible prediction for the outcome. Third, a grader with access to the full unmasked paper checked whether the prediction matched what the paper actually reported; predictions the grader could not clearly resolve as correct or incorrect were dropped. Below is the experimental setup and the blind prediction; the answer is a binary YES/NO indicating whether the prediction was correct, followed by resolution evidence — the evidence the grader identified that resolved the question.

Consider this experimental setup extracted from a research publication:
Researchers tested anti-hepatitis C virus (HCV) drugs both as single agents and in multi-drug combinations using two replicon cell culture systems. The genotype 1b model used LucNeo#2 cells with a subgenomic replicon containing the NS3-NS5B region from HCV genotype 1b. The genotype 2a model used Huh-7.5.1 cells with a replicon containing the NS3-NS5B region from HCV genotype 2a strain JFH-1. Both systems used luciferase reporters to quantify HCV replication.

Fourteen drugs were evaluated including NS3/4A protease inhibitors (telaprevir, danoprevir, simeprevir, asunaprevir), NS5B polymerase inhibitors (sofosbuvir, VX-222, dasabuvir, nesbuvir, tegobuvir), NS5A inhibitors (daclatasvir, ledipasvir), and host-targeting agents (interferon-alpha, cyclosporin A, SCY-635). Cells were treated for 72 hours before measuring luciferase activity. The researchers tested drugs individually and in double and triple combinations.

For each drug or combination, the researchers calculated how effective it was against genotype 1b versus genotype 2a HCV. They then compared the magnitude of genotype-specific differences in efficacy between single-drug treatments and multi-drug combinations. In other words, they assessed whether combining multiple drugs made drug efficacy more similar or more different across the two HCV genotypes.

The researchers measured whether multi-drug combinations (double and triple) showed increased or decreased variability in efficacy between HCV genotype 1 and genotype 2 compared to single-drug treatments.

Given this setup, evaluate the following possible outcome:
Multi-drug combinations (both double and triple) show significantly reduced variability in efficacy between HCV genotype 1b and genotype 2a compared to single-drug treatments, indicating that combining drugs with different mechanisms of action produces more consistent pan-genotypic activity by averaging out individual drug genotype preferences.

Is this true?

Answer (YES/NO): YES